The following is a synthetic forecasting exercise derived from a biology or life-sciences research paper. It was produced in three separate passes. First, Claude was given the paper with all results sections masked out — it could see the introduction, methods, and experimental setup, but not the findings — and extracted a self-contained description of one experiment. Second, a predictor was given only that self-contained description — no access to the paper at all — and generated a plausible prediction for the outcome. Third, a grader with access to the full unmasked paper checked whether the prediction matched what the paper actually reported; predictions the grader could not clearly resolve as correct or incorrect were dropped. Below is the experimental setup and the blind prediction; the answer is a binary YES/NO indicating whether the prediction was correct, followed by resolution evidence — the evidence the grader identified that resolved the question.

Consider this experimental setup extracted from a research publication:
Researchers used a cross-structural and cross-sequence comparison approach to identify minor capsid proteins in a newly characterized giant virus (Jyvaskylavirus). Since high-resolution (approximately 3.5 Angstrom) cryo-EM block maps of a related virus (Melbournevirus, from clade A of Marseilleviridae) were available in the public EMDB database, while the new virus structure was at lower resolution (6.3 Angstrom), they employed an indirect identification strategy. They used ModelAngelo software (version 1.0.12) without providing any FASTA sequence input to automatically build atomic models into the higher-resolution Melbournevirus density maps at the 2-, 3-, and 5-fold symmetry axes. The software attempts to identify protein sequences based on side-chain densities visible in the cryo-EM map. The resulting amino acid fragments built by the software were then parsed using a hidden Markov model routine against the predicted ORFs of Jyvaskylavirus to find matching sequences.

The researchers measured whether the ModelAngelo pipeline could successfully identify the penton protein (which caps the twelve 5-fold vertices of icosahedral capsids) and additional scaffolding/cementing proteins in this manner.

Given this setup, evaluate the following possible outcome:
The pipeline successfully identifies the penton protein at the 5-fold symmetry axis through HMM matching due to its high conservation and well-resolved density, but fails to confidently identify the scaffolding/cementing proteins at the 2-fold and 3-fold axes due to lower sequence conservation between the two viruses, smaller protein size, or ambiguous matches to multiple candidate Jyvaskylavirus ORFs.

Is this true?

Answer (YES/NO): NO